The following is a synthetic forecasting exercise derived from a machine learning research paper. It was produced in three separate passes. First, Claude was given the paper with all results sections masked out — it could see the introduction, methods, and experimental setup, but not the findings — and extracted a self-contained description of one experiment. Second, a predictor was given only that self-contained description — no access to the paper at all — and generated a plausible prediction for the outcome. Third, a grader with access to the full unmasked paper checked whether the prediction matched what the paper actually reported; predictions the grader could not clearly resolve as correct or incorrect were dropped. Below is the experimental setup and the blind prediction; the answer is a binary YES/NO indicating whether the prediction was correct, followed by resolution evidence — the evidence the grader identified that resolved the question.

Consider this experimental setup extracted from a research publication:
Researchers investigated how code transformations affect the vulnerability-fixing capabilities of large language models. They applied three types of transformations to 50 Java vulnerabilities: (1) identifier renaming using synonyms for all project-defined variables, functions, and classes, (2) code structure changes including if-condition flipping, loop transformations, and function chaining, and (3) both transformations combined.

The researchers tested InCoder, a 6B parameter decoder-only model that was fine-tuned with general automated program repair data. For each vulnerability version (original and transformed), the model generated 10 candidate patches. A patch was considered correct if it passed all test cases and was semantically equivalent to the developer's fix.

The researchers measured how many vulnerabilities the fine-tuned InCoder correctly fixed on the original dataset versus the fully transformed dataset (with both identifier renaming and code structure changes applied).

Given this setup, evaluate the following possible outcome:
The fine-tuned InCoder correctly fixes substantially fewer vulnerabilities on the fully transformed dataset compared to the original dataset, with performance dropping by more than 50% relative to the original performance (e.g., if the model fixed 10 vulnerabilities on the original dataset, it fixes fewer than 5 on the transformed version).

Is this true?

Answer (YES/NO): NO